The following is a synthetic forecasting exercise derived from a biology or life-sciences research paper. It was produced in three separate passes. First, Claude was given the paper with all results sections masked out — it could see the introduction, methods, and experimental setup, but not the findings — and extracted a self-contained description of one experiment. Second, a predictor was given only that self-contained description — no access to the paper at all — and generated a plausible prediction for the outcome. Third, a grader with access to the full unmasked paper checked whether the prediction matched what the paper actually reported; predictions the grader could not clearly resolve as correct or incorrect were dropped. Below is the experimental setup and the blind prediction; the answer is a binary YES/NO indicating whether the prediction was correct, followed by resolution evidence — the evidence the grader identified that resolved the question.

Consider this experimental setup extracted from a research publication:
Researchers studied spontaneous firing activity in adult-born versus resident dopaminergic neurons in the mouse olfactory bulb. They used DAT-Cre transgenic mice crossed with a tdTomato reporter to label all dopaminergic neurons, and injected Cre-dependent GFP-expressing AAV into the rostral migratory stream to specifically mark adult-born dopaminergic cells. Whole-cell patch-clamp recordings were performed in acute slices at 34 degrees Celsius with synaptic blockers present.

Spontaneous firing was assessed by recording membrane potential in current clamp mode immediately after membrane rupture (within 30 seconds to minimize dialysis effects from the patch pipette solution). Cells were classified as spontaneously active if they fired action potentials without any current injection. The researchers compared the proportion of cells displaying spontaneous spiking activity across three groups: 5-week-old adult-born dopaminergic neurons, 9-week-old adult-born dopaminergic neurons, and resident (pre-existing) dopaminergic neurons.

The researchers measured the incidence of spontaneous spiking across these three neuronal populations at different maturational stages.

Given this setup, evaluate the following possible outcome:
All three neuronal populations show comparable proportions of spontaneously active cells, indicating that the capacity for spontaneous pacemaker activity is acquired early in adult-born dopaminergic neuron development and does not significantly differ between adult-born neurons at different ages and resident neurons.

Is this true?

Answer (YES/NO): NO